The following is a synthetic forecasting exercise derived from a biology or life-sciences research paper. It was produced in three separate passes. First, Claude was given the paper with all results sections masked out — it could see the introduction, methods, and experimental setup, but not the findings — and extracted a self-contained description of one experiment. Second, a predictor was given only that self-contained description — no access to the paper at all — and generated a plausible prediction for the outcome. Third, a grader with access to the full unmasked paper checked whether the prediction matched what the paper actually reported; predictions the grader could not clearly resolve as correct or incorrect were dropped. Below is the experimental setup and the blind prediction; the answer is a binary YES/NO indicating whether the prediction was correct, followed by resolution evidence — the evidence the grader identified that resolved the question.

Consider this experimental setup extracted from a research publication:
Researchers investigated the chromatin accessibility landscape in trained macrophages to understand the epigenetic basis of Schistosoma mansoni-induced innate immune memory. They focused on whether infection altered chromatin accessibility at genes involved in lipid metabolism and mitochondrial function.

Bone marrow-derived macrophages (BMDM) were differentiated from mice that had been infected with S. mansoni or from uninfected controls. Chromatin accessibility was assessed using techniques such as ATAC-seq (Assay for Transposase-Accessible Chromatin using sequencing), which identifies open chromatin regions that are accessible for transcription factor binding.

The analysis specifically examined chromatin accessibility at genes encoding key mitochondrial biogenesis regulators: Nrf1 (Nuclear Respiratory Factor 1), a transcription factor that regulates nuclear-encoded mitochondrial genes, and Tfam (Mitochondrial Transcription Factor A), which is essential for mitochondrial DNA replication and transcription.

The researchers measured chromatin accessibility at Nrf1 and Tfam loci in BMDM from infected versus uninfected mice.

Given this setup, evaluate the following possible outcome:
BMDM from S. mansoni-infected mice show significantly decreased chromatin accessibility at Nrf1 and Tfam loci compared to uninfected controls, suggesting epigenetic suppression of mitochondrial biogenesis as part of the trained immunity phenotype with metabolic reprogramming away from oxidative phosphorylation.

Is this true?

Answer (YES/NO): NO